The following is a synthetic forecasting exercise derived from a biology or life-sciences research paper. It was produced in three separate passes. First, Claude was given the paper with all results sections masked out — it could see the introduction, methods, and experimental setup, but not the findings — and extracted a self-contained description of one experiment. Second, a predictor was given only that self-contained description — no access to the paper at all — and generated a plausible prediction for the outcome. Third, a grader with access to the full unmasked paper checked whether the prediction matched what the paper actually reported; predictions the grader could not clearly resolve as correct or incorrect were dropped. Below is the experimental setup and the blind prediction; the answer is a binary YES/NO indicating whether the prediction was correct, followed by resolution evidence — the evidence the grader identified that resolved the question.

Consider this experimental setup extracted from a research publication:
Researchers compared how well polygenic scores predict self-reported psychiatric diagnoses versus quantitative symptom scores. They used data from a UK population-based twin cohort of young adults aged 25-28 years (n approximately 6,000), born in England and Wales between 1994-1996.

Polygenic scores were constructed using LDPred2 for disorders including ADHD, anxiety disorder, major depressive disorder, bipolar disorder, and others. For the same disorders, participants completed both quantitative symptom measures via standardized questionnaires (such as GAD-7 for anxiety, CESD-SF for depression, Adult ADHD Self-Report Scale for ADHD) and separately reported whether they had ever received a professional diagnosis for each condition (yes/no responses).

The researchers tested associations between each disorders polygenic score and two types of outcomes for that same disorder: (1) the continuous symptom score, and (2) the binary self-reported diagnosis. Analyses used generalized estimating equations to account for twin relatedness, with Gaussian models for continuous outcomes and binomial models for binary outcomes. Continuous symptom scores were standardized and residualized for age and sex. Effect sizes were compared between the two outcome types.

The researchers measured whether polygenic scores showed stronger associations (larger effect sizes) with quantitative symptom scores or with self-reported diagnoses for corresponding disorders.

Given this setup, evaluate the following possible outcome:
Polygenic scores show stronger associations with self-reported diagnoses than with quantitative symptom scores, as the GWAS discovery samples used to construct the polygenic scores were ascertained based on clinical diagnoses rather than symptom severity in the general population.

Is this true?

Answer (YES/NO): NO